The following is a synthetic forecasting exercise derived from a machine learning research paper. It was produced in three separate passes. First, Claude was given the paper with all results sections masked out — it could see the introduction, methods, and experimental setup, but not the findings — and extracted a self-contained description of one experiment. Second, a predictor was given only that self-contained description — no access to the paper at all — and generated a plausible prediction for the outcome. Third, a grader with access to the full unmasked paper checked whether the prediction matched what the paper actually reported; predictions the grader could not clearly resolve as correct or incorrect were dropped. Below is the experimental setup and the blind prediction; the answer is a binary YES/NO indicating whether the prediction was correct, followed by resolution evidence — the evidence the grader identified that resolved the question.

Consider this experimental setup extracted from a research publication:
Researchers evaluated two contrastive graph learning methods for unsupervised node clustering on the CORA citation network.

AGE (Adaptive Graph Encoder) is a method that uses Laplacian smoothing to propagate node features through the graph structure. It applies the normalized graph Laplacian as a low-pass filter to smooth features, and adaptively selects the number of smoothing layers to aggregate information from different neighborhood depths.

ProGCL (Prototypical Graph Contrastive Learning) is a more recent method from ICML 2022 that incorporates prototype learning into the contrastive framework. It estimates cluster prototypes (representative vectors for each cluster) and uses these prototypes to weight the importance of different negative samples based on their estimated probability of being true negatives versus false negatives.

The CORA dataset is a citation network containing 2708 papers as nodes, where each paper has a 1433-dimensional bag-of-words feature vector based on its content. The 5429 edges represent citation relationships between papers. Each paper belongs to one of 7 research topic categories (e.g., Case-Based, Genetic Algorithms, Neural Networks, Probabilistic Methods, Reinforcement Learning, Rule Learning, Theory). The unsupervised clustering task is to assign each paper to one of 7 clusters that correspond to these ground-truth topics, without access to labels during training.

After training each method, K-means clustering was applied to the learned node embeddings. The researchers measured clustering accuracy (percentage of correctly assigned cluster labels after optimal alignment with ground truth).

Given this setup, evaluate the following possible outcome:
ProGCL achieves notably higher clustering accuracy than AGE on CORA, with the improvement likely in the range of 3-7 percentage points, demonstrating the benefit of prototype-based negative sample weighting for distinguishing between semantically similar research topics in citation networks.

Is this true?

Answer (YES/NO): NO